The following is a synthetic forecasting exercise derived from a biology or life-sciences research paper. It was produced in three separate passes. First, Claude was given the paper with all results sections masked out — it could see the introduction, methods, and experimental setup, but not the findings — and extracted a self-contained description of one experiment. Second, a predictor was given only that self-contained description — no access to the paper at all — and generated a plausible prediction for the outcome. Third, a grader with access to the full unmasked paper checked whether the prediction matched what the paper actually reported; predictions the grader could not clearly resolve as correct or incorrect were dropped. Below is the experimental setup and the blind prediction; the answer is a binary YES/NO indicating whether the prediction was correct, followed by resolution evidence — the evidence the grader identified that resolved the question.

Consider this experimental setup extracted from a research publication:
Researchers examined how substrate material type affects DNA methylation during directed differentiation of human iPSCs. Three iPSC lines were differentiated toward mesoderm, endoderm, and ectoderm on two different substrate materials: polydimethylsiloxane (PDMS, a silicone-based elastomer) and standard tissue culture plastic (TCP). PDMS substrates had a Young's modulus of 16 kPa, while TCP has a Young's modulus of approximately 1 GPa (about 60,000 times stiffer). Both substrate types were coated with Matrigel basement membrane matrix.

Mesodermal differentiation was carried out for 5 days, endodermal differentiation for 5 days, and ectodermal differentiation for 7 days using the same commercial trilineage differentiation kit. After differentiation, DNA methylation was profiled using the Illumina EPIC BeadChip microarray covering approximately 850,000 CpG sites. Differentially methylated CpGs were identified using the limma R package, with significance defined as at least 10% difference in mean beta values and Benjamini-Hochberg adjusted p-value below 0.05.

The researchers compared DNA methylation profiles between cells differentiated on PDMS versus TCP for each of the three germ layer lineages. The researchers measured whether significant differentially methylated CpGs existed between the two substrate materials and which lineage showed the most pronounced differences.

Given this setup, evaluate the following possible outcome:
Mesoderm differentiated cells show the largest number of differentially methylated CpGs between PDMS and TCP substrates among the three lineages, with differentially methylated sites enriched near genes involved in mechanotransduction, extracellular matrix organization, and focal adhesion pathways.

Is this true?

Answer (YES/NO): NO